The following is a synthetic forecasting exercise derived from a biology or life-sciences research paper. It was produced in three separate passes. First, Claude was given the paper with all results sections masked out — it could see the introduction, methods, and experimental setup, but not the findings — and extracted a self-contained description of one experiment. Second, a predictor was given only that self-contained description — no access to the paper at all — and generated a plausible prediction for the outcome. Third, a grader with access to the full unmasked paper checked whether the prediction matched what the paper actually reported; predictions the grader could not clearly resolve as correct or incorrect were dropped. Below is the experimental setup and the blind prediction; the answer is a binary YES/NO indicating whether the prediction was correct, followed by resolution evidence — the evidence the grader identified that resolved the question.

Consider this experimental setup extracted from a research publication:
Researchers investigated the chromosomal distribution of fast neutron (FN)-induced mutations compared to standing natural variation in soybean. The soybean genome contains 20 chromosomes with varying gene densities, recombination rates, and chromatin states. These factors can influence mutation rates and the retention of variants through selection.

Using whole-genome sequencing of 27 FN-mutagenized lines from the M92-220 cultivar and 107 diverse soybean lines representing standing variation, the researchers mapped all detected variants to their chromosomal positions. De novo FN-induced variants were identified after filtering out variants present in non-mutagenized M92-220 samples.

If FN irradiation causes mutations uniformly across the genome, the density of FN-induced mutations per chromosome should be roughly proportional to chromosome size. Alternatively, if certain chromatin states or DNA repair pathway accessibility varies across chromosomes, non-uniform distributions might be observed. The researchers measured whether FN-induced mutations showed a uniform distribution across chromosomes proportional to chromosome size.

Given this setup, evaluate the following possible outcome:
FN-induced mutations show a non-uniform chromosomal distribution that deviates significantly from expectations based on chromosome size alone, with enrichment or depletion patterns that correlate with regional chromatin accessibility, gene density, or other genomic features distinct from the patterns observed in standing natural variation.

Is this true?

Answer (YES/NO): NO